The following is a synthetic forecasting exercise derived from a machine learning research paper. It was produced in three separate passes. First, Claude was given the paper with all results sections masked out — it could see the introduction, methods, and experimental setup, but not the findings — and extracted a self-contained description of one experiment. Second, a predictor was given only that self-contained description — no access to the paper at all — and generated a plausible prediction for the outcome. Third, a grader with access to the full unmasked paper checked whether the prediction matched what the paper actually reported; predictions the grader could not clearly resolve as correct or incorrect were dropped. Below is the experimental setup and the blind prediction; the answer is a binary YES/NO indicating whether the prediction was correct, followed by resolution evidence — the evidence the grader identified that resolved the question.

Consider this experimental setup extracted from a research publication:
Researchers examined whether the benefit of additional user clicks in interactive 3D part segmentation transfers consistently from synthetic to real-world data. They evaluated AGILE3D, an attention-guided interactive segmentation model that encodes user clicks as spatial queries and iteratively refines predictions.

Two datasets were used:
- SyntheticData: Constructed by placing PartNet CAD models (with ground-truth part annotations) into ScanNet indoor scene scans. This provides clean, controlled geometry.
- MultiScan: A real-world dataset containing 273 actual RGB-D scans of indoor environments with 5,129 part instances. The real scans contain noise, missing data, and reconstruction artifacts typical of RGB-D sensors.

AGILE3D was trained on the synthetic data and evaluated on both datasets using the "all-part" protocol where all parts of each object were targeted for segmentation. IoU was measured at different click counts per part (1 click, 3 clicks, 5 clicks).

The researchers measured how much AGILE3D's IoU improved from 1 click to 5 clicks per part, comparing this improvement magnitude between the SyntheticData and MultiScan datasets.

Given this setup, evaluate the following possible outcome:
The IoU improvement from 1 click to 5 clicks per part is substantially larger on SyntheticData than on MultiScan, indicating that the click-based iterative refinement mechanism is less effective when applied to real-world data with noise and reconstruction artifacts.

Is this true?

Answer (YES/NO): NO